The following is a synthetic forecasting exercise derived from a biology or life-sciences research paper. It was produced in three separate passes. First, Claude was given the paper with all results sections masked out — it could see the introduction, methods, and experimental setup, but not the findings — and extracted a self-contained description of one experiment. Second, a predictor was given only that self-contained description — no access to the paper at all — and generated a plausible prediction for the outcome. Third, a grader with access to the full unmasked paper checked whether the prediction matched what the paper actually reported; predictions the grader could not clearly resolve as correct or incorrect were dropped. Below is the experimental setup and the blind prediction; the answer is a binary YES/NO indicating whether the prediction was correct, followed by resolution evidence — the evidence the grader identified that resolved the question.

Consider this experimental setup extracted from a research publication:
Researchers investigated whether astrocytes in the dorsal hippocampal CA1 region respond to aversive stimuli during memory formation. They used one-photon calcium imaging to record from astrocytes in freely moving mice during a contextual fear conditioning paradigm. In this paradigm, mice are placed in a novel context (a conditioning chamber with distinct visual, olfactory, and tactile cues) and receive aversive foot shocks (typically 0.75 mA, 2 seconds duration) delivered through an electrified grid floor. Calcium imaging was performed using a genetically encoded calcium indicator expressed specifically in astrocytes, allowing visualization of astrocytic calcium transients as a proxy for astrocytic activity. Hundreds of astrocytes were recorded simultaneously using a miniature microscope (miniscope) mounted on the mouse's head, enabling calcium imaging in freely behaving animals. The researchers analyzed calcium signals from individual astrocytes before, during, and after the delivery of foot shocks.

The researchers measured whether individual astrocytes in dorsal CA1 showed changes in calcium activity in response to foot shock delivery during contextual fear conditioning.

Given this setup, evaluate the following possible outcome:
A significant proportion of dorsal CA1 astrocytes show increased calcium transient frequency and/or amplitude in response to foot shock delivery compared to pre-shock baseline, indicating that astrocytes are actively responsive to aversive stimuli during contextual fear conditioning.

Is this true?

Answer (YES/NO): YES